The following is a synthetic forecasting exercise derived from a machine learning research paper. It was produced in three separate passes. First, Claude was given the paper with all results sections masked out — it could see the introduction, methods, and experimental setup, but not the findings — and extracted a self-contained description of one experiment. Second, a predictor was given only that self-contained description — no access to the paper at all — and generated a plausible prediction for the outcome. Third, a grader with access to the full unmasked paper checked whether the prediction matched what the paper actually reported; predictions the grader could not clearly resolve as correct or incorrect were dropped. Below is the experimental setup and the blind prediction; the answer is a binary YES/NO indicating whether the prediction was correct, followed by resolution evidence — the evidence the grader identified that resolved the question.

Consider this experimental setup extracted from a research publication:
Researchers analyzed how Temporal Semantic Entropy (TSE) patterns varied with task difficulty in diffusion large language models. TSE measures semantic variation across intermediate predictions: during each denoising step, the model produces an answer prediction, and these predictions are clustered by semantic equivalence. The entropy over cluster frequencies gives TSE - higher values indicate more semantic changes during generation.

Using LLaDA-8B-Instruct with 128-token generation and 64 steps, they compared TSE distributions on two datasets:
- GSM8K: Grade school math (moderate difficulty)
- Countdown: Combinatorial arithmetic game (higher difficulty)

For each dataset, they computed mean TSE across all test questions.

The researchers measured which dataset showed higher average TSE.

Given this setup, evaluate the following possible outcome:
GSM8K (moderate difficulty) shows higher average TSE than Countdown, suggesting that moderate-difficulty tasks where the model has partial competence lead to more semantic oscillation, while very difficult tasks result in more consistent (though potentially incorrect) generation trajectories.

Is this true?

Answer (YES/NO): NO